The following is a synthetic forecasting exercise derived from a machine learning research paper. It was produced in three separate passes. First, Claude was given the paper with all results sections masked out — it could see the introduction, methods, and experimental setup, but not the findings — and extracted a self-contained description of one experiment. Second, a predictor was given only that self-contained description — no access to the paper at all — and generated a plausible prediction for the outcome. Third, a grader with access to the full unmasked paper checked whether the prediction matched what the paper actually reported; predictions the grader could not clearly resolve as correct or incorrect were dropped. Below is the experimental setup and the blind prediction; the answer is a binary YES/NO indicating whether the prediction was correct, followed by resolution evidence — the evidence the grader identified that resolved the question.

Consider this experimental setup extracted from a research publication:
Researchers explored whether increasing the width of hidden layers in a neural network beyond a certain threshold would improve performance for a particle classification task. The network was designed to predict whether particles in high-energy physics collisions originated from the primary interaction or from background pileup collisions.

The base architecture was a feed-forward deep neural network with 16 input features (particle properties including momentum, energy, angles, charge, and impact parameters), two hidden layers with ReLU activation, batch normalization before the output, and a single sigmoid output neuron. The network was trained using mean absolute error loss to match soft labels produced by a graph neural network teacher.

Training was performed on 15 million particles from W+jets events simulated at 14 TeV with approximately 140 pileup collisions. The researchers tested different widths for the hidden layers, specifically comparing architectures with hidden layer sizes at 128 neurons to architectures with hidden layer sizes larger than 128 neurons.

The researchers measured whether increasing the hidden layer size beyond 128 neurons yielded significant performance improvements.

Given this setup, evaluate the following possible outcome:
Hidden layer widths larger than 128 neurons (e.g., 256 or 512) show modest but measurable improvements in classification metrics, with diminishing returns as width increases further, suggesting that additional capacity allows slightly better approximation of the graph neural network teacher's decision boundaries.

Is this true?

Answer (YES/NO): NO